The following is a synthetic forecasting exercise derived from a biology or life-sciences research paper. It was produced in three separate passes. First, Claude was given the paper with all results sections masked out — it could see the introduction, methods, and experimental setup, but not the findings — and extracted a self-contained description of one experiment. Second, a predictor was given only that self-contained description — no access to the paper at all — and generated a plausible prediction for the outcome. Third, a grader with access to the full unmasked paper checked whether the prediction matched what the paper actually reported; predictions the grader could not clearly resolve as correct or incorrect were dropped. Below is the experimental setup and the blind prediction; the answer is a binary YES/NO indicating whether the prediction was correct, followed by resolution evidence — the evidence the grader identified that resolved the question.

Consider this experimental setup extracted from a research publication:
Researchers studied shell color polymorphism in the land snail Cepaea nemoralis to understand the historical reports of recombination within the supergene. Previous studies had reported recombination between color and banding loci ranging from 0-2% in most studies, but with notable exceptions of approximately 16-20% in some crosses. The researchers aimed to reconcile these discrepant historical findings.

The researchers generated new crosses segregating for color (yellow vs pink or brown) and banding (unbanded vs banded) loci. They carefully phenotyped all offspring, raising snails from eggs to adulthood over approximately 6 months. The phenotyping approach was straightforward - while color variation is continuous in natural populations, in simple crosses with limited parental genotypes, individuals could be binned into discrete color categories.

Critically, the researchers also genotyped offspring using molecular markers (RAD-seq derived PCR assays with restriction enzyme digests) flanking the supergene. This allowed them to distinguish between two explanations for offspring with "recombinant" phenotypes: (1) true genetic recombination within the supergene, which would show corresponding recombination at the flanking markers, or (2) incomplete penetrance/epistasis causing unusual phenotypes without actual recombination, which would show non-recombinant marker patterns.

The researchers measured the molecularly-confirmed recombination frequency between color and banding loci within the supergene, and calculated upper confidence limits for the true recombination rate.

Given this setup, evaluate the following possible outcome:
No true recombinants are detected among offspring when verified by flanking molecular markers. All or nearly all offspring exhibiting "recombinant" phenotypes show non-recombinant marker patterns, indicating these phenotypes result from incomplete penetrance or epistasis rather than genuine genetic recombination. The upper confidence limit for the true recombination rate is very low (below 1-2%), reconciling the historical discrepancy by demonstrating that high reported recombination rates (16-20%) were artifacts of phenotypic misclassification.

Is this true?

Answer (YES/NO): YES